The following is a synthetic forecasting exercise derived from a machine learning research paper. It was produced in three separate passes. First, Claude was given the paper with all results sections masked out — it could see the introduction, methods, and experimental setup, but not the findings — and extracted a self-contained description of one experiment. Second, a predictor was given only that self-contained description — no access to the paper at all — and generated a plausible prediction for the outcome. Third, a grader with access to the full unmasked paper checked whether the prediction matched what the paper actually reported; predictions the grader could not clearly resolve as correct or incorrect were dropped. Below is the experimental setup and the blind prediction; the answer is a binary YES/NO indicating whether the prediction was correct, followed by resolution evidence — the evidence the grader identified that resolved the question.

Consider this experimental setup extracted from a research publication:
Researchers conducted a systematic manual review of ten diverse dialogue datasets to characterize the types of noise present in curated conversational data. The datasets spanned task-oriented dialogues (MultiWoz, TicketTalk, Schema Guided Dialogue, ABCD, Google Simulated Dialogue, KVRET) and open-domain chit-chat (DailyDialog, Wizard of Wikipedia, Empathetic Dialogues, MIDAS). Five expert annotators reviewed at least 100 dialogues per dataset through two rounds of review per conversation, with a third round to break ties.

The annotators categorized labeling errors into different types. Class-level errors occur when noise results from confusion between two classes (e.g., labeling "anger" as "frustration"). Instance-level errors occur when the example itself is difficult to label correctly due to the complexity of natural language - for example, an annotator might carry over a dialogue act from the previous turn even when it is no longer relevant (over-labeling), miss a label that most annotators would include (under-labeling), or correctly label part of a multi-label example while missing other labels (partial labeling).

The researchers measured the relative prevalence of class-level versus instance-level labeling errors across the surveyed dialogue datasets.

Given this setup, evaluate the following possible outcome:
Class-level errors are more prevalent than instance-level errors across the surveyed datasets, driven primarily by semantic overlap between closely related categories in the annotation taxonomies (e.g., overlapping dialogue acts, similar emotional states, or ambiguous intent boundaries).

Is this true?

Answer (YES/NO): NO